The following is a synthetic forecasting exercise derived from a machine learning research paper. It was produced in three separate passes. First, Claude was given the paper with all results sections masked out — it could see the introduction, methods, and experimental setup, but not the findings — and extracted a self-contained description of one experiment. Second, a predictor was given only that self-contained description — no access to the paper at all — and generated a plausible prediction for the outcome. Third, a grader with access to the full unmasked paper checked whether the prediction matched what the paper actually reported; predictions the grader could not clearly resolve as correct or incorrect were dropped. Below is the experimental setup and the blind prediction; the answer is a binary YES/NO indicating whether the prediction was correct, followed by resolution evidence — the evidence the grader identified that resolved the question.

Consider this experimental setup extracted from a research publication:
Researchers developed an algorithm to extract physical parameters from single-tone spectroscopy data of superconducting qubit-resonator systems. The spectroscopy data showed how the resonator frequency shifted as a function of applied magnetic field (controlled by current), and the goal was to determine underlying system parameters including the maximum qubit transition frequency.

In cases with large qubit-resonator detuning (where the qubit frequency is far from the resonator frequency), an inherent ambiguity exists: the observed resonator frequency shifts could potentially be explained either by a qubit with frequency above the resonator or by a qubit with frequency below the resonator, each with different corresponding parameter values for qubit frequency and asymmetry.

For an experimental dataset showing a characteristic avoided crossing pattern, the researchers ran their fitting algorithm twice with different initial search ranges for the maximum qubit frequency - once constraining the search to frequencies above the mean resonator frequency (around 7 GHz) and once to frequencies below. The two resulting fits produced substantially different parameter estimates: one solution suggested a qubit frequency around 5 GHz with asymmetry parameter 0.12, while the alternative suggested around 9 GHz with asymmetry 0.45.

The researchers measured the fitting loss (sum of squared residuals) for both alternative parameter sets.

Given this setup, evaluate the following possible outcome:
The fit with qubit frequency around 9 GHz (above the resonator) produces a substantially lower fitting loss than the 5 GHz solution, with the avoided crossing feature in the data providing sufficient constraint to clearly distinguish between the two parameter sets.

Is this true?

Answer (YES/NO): NO